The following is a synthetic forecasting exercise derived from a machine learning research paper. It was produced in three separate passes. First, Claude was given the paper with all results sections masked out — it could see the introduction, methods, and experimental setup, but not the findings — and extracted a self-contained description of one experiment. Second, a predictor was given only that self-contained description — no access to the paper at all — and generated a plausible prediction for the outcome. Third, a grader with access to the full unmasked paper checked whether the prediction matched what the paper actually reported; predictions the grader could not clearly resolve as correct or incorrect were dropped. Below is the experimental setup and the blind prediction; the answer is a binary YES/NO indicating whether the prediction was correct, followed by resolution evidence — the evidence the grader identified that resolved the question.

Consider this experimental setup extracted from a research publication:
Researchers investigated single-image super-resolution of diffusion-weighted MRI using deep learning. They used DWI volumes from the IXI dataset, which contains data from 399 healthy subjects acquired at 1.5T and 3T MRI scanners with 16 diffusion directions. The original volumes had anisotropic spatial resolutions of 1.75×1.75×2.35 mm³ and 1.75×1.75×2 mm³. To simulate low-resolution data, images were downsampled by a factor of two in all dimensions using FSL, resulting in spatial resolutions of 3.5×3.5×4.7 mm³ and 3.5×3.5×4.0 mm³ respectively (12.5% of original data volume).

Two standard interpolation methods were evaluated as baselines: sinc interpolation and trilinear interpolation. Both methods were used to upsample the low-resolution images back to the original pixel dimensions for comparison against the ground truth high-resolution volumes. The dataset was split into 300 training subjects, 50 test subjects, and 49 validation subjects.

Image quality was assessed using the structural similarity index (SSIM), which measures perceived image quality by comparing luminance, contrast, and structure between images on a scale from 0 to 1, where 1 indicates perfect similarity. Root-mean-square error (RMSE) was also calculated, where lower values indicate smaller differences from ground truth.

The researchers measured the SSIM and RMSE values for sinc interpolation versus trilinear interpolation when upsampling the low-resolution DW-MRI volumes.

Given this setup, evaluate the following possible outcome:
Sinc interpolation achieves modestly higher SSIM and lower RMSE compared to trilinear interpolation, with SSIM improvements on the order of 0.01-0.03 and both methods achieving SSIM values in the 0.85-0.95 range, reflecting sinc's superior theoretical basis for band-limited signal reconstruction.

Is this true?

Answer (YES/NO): NO